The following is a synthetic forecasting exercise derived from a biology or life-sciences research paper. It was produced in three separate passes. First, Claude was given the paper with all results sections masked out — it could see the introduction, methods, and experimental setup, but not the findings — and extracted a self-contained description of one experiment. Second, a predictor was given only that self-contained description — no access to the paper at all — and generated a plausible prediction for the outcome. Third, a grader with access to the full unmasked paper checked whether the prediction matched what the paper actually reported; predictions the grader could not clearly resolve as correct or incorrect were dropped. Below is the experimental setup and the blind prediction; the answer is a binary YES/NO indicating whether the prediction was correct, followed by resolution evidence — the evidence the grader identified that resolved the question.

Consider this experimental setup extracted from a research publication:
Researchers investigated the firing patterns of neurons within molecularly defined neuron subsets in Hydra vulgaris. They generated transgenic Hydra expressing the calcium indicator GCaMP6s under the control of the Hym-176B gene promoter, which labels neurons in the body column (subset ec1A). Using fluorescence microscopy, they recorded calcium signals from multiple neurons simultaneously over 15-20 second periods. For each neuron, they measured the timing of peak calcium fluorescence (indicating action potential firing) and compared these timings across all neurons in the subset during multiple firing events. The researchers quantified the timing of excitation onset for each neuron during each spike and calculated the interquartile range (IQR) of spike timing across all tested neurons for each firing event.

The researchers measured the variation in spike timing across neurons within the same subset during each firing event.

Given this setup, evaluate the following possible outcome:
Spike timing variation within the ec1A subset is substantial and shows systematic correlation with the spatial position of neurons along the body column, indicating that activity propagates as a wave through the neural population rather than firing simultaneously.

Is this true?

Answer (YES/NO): NO